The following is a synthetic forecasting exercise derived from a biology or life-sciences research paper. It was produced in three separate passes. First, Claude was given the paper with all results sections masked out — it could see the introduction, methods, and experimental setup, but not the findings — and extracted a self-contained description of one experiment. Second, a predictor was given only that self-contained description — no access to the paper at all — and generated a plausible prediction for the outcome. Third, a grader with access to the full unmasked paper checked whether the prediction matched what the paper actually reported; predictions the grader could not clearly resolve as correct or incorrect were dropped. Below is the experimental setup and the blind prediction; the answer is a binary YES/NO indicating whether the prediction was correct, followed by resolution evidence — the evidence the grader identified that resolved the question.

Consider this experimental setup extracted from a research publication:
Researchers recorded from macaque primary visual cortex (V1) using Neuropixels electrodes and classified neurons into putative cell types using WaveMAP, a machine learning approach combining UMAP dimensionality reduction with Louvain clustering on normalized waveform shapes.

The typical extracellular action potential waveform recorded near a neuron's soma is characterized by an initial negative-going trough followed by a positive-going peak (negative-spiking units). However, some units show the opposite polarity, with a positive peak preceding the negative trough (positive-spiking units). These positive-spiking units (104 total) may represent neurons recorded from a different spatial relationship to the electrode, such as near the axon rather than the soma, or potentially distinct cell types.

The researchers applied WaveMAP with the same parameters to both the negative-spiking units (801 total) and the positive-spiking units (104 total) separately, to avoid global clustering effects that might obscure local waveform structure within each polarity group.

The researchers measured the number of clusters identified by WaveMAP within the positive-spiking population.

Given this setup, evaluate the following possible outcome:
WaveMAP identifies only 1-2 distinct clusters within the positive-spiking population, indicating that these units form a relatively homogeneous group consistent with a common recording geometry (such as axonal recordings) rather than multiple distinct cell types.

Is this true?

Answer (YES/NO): NO